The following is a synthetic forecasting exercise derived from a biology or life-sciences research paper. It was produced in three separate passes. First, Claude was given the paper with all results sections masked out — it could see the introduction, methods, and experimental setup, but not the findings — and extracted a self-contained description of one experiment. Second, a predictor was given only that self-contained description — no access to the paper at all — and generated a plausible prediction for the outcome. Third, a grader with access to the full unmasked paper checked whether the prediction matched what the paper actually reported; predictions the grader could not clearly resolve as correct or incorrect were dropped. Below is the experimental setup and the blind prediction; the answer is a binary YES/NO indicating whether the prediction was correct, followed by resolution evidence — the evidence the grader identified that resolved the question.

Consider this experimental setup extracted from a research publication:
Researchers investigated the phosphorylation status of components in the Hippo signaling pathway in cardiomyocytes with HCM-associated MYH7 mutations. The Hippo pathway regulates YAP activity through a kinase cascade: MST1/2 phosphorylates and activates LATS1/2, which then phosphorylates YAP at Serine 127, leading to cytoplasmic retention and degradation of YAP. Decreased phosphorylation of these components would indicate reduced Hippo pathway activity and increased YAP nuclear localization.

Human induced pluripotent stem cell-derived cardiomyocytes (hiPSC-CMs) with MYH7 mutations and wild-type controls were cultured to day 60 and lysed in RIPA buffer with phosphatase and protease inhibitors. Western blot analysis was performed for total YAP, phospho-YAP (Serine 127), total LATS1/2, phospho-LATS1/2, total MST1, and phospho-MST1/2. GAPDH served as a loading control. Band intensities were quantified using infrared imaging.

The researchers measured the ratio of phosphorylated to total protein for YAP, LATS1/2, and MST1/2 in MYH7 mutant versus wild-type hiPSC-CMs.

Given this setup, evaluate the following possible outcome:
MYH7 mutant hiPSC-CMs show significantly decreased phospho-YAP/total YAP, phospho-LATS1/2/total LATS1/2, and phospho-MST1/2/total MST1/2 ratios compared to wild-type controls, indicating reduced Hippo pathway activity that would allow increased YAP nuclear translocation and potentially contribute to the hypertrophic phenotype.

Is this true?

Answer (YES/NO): YES